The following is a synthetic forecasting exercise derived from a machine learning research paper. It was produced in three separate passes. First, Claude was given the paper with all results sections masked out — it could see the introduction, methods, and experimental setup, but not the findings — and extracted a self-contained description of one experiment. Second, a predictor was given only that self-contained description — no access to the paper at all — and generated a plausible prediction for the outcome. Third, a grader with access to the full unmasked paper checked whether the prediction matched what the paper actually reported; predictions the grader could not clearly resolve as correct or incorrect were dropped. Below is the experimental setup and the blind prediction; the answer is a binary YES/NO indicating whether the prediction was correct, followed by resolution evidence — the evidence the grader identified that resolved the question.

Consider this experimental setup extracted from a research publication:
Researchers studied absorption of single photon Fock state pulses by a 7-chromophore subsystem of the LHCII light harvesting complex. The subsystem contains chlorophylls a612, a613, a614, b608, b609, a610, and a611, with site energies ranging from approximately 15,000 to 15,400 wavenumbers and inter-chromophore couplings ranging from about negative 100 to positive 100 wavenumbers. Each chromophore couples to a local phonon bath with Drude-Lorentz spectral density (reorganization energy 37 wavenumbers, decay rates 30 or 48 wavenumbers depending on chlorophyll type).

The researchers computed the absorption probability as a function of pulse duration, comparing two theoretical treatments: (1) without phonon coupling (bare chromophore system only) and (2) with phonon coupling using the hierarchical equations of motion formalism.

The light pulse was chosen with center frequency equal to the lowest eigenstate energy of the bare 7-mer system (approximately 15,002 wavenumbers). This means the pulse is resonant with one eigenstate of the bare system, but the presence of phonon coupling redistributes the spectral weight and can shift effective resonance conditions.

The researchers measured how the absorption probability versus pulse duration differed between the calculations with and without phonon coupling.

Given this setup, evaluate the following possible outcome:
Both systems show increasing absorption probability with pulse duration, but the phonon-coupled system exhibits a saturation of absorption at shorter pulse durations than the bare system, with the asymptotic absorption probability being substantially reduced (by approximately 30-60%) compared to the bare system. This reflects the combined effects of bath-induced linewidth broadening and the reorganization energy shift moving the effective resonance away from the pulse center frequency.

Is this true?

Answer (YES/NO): NO